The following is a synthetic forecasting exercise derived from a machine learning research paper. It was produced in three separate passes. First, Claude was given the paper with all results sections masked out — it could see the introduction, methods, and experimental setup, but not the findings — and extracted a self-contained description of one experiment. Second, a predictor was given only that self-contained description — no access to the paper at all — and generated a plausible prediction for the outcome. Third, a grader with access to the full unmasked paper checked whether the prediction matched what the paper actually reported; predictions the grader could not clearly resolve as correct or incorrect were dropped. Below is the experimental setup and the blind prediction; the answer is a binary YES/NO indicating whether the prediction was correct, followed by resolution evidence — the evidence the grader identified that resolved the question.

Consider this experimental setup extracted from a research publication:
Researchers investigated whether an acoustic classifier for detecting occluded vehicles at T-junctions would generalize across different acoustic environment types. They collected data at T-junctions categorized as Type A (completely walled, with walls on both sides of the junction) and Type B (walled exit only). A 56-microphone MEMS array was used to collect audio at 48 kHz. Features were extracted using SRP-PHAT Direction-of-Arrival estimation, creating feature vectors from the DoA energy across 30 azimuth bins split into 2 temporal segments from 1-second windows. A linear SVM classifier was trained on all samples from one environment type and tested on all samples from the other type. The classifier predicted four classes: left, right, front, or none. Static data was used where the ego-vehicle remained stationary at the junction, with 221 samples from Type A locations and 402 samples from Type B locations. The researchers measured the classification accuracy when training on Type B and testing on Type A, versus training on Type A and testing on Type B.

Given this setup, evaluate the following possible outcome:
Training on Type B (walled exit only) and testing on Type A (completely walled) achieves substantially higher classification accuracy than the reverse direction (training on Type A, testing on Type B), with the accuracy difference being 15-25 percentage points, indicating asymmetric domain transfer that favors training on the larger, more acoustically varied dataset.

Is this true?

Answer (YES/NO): NO